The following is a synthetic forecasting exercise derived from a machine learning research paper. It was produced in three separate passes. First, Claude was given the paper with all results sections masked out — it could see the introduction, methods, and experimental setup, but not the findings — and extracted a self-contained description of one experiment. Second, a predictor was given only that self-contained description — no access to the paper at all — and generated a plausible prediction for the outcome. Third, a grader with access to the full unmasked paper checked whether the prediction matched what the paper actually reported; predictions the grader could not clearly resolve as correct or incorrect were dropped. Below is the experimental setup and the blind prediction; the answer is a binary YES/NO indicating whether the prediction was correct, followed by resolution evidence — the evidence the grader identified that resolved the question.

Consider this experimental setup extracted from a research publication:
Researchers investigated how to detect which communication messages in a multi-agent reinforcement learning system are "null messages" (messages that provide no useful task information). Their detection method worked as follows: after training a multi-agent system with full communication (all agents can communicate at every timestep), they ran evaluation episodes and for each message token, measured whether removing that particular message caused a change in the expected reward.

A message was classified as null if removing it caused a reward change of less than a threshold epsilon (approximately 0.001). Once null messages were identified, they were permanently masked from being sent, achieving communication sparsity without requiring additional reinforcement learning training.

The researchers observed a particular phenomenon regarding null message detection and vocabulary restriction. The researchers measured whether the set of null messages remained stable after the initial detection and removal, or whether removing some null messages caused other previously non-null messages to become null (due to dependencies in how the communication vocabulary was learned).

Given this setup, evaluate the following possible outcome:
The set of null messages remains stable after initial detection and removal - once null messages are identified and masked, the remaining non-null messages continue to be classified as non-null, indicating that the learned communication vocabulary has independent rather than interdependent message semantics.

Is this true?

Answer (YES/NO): NO